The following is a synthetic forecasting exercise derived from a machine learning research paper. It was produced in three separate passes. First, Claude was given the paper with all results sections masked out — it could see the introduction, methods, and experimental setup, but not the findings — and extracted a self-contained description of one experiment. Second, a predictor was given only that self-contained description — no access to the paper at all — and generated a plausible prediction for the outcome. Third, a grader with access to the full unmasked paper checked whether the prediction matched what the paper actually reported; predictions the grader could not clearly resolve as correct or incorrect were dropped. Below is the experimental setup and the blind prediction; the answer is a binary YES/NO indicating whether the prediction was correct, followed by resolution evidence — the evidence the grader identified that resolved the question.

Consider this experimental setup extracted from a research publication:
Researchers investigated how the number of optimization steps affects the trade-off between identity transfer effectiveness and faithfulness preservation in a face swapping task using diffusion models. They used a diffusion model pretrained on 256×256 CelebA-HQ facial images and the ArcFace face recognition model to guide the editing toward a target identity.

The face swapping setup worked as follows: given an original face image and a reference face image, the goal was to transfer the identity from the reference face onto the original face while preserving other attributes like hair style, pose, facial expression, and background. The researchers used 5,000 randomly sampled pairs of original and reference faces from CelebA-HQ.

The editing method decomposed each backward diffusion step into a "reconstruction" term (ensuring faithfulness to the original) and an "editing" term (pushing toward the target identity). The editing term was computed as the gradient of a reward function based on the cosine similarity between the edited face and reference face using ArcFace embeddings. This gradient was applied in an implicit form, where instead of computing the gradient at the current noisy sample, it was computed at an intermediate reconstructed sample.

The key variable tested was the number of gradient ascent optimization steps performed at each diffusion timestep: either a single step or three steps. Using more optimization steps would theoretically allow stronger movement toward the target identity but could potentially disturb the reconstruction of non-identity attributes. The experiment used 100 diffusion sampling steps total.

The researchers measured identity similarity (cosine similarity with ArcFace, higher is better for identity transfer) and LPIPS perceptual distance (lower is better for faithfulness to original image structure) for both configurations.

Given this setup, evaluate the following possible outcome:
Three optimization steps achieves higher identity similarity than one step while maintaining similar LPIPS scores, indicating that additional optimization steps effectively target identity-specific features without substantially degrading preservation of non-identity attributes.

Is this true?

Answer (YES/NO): YES